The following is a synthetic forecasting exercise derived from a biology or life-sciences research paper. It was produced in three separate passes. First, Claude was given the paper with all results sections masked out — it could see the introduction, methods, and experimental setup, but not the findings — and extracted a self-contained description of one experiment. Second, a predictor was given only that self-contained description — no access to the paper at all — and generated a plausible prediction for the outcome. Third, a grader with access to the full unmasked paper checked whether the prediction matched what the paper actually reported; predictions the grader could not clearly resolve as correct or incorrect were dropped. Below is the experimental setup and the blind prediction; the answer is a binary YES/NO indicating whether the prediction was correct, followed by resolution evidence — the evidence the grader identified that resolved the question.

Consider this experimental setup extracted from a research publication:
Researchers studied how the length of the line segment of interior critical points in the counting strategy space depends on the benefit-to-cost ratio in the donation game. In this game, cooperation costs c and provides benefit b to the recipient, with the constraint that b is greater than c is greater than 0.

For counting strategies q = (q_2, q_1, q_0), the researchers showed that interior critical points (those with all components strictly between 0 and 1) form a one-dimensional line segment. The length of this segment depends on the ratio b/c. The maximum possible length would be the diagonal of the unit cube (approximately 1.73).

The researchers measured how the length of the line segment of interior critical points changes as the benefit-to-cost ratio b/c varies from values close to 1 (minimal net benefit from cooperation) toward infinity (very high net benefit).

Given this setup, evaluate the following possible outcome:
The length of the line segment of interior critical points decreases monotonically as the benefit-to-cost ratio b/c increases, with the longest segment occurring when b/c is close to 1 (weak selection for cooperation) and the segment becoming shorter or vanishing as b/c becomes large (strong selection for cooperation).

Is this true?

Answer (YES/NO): NO